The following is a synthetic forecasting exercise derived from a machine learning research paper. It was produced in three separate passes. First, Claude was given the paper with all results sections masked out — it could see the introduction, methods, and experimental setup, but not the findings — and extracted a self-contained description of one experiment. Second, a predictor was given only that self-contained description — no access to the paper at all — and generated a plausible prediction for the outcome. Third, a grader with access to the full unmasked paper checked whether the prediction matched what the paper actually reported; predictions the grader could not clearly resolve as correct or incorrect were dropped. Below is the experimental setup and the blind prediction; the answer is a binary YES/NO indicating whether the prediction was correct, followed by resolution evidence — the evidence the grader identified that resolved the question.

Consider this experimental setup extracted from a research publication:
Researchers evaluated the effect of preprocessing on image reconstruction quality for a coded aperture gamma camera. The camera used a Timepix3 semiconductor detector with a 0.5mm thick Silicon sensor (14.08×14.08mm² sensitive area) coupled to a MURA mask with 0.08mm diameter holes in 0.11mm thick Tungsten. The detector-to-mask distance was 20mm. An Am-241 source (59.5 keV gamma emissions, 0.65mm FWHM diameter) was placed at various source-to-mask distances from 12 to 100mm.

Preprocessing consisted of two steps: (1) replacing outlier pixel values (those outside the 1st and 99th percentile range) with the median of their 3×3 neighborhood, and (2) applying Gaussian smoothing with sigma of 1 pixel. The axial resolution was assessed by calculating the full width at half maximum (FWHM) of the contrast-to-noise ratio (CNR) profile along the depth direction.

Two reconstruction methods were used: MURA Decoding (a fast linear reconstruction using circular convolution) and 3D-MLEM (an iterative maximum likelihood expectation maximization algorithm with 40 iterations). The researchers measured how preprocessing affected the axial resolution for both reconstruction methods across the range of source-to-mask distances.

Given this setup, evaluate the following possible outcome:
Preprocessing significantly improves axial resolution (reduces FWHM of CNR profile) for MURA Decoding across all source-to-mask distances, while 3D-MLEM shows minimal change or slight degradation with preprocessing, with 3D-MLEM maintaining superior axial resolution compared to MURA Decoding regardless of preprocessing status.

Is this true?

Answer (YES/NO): NO